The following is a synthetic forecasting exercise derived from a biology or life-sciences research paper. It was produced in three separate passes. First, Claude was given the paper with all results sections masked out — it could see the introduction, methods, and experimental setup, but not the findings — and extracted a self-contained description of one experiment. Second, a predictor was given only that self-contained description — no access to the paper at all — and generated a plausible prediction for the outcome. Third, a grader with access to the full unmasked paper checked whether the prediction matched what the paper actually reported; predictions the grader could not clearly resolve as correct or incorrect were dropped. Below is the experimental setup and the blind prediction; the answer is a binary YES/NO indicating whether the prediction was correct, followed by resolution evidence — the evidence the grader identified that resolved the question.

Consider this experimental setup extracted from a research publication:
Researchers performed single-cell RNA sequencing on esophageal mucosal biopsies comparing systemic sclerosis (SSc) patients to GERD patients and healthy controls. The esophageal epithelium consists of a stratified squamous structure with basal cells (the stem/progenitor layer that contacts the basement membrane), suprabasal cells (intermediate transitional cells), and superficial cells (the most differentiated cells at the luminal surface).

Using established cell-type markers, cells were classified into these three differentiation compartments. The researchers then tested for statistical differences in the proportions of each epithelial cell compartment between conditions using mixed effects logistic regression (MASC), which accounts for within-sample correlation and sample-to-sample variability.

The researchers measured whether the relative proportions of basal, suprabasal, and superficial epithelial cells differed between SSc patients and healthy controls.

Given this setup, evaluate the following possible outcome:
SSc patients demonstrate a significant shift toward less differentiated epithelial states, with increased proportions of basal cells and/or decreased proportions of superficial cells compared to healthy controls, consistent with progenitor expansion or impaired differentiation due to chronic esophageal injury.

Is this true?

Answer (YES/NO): YES